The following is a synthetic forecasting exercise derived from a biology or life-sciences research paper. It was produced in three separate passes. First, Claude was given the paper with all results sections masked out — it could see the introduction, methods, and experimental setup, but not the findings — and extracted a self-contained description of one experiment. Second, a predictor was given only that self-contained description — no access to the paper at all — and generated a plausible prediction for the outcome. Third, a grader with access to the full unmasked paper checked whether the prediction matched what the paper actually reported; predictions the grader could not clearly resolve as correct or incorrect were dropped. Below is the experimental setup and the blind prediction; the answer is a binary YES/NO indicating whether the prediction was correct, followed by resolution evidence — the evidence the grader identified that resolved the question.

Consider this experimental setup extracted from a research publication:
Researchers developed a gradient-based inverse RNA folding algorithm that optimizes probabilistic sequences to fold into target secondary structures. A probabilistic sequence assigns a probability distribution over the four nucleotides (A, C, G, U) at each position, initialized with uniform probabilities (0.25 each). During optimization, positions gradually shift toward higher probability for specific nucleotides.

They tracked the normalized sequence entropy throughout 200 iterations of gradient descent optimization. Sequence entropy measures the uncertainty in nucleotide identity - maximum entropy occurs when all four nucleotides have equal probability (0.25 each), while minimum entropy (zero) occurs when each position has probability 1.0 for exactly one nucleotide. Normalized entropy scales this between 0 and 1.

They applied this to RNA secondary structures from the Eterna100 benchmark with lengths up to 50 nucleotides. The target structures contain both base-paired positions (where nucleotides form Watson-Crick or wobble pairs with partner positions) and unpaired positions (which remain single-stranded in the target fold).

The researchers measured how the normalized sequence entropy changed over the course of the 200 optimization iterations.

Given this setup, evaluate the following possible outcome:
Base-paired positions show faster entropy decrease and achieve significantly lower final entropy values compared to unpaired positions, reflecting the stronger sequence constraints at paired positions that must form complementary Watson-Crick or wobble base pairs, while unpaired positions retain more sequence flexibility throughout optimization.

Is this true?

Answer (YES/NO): NO